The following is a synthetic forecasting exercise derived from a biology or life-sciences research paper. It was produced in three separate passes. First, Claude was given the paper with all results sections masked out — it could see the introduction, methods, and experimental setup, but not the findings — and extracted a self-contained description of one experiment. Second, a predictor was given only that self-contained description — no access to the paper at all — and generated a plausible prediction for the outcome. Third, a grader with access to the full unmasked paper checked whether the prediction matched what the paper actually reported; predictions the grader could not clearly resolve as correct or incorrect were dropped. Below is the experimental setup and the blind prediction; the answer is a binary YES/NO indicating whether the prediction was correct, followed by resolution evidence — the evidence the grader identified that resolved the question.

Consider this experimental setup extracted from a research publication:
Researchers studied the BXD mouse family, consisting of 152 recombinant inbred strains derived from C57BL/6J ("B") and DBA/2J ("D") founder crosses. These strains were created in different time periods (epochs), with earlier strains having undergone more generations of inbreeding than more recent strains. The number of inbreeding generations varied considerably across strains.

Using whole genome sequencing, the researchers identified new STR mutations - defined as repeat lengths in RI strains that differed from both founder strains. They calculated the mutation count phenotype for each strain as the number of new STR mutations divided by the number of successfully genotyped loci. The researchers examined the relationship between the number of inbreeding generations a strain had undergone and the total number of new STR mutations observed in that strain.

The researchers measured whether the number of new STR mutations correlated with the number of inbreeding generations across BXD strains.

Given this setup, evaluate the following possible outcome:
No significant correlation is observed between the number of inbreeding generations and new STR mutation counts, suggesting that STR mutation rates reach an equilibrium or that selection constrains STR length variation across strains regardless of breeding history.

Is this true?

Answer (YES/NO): NO